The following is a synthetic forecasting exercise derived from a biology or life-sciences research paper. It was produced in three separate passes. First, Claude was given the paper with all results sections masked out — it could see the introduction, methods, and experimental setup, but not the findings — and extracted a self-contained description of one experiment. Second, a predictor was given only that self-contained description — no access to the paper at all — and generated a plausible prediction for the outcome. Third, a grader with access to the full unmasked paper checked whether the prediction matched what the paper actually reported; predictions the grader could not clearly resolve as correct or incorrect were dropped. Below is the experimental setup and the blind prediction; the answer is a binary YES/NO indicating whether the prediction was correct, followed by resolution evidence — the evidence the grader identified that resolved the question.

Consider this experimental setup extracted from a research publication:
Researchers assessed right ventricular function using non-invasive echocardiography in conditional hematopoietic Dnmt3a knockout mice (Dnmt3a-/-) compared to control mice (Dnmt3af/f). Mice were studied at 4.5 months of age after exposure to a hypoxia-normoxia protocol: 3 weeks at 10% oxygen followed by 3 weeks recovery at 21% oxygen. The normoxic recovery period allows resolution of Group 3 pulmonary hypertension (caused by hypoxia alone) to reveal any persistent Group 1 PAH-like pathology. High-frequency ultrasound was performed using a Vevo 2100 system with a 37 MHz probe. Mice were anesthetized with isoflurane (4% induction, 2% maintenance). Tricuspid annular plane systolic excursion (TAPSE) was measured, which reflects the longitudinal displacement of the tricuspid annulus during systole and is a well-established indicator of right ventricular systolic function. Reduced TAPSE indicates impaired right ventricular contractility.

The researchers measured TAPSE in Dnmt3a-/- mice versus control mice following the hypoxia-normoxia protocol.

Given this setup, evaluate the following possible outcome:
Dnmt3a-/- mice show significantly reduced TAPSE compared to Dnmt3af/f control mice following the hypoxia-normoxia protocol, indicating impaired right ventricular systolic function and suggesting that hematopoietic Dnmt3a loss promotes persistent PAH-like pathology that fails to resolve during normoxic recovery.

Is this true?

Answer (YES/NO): YES